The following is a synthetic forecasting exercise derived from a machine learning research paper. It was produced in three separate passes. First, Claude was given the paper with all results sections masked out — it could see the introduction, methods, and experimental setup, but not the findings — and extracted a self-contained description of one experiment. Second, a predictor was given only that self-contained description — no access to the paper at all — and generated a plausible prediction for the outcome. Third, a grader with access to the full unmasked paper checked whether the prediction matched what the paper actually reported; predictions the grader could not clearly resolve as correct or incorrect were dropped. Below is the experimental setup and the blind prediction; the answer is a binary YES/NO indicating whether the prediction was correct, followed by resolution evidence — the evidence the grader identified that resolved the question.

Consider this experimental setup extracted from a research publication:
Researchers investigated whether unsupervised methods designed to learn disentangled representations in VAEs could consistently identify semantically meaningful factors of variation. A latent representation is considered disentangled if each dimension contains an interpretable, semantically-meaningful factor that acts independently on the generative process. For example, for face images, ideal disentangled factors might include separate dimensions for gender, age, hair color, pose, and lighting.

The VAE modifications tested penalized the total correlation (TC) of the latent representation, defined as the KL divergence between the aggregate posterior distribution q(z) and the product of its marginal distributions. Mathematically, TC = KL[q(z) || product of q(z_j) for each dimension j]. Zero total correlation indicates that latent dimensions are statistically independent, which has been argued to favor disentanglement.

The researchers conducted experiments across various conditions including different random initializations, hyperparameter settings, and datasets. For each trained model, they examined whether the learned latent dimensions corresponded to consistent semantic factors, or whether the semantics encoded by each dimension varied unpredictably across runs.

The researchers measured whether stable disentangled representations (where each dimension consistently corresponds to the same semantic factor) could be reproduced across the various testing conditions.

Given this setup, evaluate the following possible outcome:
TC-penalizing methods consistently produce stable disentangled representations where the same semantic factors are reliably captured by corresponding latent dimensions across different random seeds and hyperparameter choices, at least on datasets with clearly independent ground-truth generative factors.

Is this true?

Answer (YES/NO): NO